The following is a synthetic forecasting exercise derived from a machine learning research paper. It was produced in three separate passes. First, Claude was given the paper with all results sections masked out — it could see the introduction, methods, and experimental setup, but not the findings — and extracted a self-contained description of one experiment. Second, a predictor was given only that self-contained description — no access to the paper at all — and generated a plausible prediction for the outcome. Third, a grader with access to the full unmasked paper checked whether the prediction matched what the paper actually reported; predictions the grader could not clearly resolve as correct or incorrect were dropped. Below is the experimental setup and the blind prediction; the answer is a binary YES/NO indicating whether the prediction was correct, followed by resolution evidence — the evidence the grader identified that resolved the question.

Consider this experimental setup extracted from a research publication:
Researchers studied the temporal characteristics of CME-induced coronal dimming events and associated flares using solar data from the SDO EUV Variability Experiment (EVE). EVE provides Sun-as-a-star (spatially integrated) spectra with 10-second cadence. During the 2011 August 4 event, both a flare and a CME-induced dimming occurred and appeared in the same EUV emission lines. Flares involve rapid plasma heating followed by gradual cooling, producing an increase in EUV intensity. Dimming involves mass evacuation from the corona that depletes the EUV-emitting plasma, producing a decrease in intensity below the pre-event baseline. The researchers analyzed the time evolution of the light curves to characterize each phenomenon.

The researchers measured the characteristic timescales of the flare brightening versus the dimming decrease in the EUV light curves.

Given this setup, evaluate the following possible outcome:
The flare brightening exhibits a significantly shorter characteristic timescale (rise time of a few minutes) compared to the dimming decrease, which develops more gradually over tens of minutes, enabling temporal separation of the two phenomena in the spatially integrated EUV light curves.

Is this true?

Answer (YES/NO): NO